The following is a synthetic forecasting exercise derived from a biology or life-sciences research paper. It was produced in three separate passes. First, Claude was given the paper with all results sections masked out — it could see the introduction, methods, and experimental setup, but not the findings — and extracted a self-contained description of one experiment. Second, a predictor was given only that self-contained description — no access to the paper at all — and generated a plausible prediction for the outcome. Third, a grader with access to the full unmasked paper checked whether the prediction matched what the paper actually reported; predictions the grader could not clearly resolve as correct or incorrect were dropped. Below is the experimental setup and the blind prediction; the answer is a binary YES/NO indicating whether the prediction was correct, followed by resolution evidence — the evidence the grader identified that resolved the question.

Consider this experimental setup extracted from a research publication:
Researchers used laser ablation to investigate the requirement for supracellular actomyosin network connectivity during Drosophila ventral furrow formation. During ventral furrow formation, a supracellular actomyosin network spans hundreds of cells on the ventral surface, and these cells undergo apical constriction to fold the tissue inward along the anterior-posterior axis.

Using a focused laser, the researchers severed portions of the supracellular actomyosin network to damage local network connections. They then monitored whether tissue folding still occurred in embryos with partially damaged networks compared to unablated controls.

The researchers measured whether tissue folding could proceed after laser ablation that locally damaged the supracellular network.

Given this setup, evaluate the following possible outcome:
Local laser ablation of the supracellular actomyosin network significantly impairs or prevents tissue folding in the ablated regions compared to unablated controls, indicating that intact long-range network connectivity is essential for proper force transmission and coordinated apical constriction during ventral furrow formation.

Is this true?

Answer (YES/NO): NO